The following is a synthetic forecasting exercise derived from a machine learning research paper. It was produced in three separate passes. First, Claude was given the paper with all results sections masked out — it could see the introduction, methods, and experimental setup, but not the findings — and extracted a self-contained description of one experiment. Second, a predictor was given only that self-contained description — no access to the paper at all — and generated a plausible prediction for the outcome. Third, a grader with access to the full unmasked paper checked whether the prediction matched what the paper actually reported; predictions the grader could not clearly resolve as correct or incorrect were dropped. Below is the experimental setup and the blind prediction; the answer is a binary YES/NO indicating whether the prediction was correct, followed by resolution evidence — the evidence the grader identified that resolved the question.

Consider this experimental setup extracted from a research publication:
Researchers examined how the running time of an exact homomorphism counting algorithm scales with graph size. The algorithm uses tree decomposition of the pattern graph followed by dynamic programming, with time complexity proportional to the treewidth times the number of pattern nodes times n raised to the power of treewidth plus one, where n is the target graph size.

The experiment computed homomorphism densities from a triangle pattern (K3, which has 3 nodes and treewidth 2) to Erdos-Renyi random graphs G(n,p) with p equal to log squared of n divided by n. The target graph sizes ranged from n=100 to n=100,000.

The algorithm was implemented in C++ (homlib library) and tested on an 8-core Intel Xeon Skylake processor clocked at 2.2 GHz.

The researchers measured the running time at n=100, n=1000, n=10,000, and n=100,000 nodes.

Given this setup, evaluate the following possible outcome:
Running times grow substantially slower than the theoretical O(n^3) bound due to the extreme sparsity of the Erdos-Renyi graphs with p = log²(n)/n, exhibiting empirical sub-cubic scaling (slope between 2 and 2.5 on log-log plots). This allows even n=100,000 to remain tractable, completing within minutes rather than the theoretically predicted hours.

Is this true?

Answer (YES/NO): NO